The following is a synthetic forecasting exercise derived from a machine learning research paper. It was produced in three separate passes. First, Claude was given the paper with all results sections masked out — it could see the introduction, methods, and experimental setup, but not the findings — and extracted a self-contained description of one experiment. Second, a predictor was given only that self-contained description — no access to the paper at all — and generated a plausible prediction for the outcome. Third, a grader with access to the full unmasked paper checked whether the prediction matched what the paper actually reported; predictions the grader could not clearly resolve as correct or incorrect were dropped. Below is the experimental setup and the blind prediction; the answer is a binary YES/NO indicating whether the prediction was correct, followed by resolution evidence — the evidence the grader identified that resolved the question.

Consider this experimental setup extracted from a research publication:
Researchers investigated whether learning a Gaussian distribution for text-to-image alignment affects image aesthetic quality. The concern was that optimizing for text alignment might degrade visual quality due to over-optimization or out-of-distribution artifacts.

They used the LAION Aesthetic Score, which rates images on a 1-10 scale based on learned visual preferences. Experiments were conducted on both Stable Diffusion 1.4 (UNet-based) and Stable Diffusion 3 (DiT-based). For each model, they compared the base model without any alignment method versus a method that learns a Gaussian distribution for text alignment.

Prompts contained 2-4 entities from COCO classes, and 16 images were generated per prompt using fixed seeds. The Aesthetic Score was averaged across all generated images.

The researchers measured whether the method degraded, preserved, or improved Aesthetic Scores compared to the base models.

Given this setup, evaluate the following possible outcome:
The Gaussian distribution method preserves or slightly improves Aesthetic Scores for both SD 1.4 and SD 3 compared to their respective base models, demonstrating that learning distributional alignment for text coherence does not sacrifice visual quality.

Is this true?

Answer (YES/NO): YES